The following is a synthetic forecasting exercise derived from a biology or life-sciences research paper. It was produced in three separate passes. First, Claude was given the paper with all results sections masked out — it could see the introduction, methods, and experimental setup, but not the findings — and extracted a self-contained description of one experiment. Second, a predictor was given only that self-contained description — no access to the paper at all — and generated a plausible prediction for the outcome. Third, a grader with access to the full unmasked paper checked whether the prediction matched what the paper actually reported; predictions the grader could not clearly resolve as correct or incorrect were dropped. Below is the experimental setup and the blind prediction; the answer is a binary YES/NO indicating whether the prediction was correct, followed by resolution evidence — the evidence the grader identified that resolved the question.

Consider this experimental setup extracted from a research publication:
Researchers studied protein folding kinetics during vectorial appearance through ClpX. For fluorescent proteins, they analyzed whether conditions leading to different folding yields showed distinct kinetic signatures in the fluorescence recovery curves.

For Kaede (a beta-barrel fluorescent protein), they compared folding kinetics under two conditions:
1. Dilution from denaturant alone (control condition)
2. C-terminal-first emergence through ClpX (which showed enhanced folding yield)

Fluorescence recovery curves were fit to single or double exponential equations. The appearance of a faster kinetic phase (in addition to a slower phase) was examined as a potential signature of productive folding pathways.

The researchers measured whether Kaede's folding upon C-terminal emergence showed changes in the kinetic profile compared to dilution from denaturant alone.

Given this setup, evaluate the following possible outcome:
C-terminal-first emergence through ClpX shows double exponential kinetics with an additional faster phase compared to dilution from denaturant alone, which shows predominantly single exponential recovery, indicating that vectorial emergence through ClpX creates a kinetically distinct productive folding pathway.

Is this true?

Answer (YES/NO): YES